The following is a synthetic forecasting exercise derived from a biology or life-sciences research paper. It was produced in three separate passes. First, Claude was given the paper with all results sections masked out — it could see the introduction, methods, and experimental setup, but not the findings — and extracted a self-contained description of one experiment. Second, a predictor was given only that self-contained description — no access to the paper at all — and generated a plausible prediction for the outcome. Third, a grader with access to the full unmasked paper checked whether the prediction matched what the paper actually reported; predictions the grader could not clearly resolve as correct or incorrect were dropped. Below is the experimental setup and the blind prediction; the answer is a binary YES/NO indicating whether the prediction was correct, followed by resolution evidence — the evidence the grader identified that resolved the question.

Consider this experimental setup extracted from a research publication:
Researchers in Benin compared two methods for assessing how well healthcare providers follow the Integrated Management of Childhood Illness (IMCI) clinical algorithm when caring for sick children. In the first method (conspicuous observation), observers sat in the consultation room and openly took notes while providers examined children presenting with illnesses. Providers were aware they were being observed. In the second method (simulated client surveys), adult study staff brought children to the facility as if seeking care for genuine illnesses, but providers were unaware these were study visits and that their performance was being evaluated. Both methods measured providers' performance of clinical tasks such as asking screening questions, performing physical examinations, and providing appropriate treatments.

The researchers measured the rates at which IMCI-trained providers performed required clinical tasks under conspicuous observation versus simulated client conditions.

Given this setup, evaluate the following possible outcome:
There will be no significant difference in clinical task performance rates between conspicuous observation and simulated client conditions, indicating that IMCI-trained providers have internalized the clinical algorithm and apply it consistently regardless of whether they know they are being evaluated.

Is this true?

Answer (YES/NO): NO